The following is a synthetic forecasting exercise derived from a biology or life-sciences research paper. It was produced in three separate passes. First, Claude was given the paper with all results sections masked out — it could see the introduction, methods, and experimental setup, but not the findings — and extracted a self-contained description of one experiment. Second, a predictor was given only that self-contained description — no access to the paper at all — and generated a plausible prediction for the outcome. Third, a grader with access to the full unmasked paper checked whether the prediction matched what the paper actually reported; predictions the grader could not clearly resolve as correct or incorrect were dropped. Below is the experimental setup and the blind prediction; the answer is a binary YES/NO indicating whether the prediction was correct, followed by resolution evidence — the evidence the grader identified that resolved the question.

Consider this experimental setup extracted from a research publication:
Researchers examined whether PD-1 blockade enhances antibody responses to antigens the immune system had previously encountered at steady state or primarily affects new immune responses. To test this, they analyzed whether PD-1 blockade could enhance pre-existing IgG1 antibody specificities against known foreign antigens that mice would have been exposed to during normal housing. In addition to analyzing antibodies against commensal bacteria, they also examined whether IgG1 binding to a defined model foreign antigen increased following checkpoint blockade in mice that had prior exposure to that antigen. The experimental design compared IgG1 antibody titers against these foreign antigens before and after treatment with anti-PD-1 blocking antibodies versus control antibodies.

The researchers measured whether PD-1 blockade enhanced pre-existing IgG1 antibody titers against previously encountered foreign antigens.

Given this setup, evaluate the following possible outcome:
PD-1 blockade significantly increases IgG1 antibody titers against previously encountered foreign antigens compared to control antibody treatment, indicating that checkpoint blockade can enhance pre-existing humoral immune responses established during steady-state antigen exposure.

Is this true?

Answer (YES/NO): YES